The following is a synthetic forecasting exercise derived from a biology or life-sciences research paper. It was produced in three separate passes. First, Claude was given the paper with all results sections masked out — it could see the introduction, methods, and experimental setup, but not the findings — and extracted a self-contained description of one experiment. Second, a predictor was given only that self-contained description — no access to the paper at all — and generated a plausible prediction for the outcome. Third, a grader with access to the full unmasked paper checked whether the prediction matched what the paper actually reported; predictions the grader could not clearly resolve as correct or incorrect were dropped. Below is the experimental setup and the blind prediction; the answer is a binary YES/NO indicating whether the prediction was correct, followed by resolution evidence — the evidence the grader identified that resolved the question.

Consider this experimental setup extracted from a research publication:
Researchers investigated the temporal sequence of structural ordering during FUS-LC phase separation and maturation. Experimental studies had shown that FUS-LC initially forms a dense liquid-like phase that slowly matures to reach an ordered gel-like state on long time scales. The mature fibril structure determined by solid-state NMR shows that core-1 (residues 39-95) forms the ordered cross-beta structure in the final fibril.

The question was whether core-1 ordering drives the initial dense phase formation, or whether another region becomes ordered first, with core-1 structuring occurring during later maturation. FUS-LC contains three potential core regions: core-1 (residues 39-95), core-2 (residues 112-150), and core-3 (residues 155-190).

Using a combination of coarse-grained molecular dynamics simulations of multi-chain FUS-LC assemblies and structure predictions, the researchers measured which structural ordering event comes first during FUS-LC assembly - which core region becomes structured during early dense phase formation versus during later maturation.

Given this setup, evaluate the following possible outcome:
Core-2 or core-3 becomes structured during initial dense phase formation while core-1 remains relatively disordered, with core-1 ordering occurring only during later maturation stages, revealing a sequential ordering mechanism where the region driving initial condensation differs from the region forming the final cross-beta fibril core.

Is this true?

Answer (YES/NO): YES